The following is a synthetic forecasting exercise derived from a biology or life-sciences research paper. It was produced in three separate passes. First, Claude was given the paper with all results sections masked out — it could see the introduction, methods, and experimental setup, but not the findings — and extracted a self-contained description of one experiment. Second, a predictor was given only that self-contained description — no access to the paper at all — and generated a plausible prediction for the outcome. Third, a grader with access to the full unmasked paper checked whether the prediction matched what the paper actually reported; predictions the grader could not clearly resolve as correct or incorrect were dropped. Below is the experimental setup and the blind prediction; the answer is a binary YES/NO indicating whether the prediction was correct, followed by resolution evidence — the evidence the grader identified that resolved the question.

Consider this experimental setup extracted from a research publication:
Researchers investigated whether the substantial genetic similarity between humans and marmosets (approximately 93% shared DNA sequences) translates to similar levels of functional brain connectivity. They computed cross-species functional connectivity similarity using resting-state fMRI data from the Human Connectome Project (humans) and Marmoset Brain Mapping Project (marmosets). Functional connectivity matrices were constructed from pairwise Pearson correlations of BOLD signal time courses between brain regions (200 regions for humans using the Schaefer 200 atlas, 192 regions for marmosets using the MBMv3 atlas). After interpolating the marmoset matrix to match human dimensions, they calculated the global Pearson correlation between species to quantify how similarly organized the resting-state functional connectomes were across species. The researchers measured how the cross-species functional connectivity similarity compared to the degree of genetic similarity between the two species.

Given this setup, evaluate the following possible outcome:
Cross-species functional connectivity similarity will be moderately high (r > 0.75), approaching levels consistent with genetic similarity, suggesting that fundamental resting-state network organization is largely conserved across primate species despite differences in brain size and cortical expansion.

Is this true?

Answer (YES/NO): NO